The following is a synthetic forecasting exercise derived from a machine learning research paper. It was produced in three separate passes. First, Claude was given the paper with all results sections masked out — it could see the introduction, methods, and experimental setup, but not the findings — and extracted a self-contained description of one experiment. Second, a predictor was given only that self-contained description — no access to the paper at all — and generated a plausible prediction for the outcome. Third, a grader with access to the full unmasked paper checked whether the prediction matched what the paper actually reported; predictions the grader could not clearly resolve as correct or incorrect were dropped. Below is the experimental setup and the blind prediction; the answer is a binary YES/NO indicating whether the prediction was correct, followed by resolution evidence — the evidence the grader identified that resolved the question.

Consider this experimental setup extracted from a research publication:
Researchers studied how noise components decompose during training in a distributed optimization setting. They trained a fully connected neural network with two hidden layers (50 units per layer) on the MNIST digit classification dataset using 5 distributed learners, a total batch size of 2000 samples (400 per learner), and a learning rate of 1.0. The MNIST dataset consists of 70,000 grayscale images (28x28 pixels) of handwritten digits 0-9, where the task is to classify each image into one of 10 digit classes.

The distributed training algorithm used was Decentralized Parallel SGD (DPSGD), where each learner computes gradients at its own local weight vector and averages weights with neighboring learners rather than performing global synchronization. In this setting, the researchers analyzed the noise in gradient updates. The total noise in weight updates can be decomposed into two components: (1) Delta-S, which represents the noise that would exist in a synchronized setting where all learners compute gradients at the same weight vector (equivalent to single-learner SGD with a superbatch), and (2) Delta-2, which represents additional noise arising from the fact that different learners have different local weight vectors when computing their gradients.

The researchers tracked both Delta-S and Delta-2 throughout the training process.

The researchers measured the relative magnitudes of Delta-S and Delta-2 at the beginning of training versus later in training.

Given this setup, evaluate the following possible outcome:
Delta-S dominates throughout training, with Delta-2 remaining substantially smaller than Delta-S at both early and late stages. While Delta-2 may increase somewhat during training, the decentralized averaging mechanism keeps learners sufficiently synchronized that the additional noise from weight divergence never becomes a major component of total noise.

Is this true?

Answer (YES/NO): NO